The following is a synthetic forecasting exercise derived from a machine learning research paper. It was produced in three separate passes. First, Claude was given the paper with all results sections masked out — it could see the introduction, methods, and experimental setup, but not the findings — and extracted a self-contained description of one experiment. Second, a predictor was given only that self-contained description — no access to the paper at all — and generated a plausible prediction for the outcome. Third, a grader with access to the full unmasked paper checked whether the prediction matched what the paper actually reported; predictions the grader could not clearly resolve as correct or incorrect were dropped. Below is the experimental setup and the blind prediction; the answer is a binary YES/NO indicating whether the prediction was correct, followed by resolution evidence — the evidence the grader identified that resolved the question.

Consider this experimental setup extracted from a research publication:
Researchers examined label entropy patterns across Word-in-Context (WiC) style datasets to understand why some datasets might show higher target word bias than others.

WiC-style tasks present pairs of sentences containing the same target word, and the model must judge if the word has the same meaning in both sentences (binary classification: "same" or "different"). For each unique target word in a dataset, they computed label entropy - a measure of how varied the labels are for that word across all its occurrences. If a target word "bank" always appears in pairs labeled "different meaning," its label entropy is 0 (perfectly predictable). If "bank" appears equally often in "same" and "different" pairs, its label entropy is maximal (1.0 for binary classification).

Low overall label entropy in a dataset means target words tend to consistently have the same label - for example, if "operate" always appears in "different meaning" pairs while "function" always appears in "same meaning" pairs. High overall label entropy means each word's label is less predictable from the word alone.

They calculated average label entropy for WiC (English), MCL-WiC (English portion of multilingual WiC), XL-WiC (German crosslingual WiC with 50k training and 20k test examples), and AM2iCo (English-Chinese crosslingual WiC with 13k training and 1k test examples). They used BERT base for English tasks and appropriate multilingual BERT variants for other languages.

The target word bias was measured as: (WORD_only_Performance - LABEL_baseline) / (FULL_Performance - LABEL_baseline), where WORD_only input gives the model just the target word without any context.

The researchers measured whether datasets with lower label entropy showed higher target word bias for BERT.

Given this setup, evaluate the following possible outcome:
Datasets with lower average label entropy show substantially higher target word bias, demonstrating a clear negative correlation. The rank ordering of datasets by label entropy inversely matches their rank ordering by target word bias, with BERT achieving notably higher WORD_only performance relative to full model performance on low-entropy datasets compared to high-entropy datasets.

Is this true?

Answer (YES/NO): NO